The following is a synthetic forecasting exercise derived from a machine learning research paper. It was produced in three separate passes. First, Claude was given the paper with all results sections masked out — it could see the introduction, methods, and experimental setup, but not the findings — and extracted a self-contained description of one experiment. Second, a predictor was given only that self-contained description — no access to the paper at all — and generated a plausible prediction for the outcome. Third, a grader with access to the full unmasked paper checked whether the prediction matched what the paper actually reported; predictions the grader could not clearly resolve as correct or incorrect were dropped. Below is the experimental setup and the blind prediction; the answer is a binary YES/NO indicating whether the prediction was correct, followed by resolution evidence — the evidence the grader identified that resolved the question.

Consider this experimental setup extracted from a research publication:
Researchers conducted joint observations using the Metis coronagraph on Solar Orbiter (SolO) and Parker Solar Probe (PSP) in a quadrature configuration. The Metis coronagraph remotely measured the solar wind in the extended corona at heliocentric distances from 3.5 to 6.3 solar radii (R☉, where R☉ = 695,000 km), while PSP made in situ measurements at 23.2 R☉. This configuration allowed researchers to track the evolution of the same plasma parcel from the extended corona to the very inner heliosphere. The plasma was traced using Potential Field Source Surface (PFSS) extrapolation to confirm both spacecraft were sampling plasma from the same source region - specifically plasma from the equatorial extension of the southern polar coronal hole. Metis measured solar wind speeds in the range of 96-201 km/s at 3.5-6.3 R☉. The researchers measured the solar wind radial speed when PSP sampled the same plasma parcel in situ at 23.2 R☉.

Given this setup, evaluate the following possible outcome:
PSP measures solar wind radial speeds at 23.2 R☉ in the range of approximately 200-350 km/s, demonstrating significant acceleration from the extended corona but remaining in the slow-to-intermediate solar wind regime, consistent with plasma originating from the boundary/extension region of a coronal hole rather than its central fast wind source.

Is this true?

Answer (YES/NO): YES